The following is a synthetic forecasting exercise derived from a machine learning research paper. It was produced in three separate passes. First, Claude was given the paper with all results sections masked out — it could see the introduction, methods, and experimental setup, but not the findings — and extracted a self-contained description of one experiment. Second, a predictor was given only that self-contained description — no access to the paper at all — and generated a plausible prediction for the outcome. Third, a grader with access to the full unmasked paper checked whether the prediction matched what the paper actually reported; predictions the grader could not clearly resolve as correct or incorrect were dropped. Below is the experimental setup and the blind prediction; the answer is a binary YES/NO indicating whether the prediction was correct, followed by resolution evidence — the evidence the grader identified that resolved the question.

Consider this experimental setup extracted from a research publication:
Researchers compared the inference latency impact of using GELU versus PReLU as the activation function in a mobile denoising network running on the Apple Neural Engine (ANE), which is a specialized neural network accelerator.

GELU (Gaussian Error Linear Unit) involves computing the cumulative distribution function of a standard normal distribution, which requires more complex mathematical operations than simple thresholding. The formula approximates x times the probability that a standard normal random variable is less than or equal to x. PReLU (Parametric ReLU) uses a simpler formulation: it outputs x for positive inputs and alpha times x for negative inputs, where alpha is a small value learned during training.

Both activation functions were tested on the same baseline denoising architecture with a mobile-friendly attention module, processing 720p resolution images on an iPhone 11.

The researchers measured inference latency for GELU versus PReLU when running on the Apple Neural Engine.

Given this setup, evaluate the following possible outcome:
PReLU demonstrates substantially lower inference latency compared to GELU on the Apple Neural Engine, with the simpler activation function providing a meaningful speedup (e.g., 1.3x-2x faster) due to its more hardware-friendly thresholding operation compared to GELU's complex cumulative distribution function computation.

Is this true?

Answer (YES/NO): NO